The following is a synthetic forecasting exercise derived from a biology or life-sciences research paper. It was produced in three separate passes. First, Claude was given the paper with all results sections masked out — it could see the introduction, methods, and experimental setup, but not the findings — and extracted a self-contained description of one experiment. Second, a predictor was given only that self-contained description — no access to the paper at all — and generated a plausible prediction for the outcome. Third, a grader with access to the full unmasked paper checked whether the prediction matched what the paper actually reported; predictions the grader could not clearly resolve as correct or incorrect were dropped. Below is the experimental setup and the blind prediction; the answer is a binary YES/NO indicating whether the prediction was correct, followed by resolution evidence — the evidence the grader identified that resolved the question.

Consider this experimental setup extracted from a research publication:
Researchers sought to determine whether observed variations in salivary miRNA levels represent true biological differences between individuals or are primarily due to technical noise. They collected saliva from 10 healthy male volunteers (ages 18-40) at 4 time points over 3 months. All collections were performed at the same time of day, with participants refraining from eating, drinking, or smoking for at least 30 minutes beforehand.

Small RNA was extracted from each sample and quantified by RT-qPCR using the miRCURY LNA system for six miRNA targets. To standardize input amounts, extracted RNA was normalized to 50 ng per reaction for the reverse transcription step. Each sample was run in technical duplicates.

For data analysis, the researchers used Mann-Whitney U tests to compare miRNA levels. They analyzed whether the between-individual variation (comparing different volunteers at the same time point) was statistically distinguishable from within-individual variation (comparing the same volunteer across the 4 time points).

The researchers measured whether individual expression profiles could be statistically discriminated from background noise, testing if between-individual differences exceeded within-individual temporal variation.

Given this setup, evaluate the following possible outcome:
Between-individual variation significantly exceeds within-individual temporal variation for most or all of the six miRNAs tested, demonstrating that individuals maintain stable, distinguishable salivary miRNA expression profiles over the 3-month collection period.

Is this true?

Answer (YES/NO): NO